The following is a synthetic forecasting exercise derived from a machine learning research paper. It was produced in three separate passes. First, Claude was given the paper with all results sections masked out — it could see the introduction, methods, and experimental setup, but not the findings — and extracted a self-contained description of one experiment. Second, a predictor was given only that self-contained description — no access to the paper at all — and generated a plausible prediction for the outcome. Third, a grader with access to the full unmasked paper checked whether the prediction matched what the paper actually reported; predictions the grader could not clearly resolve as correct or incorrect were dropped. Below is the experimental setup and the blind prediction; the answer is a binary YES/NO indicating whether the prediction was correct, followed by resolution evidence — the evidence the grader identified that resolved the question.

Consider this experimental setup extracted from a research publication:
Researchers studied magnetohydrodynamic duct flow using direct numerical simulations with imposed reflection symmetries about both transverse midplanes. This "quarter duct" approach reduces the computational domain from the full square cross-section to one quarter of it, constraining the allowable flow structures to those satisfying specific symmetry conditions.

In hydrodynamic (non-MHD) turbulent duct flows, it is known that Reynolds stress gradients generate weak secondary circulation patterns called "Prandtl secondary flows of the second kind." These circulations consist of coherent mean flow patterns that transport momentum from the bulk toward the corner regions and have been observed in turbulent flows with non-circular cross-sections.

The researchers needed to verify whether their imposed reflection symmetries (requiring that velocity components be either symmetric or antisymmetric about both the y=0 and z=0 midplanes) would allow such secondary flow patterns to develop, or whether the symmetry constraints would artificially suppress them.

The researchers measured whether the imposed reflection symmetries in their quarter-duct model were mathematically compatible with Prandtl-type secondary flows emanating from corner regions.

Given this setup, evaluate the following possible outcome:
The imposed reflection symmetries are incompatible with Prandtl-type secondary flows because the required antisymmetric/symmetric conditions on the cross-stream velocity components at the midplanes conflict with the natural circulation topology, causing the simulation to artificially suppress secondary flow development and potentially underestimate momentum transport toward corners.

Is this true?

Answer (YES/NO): NO